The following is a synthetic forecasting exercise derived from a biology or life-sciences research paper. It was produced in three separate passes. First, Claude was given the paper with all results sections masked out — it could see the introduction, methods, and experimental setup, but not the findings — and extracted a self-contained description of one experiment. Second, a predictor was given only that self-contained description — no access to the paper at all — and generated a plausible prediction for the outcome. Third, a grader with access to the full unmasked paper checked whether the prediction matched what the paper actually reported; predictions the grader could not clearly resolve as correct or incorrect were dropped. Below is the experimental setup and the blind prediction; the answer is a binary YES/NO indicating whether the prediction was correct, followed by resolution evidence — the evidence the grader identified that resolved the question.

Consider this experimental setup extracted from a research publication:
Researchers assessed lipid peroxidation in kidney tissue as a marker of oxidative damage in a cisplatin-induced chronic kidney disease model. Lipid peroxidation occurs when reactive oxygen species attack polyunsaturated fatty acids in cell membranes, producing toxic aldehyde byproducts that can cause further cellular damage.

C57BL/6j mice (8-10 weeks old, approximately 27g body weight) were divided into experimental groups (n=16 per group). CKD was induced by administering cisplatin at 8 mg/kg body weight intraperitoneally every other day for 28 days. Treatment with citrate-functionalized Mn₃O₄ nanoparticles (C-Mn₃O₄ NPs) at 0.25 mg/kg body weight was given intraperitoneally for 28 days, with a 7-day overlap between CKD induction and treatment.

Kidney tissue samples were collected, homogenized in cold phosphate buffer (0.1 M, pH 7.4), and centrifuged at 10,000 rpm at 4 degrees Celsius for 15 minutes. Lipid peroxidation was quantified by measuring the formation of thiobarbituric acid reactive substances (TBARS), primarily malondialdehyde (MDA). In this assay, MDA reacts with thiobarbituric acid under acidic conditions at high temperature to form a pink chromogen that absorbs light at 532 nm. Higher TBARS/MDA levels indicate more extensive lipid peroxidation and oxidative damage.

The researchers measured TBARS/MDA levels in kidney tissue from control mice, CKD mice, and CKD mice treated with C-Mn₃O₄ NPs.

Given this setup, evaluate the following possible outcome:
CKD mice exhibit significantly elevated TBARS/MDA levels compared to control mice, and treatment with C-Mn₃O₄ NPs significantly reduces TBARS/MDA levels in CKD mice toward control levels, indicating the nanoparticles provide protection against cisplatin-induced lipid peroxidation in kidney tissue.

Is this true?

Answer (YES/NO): YES